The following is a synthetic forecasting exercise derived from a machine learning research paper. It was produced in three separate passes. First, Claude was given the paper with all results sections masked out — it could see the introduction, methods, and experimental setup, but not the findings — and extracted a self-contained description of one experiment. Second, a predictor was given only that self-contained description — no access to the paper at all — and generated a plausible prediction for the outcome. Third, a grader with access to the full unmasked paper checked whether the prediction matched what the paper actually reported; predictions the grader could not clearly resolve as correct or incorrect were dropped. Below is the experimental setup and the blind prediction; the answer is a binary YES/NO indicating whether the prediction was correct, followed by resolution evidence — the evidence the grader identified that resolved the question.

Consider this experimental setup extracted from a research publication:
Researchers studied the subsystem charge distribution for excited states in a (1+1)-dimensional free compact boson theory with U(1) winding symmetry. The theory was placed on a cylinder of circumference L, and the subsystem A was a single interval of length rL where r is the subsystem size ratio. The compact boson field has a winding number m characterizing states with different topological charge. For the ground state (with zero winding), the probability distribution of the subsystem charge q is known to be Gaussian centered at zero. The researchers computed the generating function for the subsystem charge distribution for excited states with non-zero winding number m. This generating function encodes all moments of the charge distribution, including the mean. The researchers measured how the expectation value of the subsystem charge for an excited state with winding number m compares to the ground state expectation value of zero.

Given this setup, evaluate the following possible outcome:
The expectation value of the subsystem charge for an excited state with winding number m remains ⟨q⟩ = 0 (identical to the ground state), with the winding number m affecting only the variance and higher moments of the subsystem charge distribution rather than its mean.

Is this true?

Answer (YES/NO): NO